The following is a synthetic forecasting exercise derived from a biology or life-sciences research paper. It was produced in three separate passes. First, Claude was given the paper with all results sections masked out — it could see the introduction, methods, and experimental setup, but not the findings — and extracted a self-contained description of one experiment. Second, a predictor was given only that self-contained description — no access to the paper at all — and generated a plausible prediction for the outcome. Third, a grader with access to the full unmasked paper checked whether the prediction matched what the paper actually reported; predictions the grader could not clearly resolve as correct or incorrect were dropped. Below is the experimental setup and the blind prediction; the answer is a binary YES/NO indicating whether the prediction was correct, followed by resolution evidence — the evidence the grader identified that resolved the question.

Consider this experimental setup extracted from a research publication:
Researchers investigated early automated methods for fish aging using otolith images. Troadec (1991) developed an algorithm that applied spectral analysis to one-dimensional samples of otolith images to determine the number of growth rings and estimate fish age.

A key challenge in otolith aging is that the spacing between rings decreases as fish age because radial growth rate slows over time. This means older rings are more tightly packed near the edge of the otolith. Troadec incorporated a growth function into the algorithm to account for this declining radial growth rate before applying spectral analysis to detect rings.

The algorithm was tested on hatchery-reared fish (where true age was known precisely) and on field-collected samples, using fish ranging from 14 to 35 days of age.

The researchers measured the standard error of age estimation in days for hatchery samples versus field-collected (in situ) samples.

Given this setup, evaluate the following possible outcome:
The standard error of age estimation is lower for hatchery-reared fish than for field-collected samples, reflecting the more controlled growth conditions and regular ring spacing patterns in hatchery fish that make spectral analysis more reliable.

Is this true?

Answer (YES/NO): YES